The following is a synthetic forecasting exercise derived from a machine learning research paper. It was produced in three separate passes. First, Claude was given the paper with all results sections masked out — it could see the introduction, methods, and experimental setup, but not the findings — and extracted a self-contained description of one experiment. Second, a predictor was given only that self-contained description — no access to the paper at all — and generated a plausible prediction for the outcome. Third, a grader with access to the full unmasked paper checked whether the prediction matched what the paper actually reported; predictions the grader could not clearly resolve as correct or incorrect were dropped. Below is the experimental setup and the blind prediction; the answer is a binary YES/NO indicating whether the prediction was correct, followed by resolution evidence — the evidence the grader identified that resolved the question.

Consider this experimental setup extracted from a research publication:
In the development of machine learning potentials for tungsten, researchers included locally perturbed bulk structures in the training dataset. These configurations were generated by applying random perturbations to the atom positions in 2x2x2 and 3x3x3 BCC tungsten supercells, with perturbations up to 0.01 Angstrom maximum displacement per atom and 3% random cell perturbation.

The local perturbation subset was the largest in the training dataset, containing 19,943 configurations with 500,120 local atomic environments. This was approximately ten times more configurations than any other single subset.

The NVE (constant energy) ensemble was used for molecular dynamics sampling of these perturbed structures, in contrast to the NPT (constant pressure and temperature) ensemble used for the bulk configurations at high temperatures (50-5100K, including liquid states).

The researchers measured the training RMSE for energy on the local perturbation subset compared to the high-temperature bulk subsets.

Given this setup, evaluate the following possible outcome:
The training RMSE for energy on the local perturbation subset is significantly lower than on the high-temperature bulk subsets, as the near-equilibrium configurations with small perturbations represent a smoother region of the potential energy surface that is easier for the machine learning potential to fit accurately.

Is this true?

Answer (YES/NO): YES